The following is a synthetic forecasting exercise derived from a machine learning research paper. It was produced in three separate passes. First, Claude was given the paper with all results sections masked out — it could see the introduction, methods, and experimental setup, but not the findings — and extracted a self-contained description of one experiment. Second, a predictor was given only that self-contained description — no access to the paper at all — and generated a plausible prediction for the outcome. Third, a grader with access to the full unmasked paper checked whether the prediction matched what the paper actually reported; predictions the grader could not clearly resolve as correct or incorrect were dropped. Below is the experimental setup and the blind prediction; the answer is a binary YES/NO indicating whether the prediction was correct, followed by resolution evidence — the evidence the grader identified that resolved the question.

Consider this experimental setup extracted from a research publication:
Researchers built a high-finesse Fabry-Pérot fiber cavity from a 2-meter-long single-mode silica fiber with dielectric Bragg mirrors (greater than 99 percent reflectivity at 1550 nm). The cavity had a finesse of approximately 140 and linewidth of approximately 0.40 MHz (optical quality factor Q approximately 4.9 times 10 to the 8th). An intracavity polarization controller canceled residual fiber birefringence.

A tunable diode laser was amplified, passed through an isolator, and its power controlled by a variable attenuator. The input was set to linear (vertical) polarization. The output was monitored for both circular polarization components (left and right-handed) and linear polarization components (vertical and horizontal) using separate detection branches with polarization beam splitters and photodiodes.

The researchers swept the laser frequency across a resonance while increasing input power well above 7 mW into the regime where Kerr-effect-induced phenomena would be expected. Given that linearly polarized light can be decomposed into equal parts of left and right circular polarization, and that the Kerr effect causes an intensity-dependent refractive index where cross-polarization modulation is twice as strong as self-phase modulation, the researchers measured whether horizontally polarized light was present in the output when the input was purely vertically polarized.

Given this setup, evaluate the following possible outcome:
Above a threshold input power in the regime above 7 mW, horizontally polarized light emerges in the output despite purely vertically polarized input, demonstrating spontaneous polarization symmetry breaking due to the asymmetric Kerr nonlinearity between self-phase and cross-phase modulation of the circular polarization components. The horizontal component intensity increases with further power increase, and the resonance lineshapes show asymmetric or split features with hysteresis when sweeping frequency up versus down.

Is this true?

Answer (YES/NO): YES